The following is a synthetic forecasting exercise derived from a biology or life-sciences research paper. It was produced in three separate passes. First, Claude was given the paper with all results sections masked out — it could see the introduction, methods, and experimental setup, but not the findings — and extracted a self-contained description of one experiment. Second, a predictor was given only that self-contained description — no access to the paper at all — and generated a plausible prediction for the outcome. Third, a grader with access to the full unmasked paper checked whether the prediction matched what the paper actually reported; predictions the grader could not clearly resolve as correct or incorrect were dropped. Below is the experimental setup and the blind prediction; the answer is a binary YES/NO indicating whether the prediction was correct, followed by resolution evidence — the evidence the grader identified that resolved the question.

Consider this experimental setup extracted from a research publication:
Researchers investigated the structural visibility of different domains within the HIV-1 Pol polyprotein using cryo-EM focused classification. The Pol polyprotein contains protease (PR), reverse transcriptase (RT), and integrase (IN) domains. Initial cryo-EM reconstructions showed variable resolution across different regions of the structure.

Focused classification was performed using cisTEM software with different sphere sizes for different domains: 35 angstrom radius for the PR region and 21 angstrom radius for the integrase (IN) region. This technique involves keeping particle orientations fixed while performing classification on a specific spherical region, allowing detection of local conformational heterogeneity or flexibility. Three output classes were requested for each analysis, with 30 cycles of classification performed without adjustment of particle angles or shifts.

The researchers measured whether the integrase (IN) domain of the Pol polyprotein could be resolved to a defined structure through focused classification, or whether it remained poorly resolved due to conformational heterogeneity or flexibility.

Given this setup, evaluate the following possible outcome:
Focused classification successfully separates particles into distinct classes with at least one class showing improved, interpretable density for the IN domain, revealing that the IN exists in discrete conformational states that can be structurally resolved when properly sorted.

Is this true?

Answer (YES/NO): NO